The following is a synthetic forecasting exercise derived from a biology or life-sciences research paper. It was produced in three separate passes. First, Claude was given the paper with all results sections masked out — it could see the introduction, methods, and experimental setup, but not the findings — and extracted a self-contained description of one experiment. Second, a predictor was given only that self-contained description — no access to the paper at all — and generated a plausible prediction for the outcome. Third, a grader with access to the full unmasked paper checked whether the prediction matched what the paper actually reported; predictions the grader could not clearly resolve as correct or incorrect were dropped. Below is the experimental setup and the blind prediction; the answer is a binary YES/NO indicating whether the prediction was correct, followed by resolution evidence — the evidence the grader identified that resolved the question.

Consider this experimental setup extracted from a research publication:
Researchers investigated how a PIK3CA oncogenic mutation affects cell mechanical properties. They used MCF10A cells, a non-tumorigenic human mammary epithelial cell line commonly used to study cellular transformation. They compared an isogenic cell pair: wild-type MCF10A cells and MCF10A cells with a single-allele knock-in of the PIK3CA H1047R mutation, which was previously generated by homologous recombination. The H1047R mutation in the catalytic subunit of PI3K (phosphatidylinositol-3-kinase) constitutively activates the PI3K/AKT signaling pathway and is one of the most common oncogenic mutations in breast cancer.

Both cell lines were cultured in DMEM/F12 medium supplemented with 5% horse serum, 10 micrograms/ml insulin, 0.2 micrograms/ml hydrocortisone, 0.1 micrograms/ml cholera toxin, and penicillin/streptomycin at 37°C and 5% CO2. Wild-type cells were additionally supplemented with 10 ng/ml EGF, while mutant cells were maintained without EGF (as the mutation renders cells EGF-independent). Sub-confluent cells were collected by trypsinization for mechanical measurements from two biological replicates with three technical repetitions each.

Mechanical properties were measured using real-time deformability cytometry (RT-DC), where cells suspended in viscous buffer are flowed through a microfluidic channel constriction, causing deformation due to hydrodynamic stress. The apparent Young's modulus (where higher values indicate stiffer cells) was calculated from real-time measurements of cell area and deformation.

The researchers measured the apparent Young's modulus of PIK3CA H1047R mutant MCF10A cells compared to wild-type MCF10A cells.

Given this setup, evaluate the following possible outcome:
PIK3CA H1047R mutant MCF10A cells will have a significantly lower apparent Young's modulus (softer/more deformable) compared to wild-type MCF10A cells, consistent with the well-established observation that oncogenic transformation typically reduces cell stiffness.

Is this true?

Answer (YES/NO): NO